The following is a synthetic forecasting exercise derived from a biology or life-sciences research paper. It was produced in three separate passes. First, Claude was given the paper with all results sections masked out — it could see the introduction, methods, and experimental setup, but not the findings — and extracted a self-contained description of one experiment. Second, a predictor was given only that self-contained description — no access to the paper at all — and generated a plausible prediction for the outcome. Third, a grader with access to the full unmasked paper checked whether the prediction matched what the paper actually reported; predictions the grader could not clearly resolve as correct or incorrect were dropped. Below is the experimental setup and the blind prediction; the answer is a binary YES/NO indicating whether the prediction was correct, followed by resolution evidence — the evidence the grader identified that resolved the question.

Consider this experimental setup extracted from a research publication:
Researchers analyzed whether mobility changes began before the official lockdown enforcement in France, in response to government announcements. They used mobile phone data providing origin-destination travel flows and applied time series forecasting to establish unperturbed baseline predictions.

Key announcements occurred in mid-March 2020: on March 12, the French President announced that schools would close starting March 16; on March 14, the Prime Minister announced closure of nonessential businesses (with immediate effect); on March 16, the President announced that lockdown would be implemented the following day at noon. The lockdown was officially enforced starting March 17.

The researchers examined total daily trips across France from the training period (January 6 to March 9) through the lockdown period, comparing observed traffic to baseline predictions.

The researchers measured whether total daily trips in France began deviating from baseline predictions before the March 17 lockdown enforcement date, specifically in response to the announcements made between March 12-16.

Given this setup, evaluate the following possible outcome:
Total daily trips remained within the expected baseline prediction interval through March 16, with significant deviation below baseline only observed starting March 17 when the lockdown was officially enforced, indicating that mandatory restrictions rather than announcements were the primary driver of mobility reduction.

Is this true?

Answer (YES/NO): NO